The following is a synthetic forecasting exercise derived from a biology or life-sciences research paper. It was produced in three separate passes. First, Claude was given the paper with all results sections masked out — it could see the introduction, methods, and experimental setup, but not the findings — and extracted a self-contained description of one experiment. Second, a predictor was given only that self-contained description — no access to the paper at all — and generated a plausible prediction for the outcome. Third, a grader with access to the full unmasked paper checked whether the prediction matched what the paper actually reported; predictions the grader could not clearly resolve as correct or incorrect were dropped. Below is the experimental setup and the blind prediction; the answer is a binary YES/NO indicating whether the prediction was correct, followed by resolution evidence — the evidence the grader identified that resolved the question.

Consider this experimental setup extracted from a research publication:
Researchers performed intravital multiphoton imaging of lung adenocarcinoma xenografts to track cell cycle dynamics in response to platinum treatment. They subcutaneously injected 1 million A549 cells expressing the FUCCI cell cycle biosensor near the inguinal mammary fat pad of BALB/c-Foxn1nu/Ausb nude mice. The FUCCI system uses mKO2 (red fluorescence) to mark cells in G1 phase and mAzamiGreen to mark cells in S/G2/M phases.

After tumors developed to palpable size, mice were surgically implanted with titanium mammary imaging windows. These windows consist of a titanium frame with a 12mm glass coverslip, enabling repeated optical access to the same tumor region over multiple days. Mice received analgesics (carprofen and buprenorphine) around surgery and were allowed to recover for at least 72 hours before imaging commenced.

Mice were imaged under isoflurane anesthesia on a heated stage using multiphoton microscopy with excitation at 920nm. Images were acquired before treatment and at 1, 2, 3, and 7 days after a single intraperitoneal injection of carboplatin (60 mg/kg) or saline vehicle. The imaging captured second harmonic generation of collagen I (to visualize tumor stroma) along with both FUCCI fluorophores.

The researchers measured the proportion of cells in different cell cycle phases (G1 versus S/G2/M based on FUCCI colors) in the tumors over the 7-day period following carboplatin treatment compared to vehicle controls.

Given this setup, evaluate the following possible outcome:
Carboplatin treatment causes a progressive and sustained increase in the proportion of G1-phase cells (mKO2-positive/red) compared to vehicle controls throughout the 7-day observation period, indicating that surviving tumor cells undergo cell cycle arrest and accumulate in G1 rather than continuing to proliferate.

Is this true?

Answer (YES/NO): NO